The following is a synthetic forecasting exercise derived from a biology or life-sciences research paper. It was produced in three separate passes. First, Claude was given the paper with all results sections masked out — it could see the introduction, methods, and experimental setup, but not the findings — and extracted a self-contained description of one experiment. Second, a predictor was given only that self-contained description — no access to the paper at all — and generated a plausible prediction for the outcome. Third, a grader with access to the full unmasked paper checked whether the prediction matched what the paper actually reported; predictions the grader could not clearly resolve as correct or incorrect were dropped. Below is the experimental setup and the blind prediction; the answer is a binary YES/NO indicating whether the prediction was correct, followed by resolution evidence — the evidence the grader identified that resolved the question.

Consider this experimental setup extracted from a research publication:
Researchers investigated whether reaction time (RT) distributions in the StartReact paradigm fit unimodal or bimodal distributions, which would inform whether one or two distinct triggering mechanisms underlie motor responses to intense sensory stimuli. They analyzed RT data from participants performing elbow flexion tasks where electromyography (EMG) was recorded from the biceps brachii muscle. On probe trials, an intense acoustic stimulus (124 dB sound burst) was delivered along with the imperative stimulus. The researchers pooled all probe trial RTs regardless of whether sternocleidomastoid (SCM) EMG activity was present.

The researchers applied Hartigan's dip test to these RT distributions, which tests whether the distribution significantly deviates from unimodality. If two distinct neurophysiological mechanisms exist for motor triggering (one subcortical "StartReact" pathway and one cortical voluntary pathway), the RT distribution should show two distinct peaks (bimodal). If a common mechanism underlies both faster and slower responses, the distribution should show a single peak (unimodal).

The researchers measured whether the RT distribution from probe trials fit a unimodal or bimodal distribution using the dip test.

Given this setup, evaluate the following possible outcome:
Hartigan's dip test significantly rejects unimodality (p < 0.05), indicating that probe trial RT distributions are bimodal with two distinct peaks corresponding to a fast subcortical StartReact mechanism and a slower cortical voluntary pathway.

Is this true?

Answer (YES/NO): NO